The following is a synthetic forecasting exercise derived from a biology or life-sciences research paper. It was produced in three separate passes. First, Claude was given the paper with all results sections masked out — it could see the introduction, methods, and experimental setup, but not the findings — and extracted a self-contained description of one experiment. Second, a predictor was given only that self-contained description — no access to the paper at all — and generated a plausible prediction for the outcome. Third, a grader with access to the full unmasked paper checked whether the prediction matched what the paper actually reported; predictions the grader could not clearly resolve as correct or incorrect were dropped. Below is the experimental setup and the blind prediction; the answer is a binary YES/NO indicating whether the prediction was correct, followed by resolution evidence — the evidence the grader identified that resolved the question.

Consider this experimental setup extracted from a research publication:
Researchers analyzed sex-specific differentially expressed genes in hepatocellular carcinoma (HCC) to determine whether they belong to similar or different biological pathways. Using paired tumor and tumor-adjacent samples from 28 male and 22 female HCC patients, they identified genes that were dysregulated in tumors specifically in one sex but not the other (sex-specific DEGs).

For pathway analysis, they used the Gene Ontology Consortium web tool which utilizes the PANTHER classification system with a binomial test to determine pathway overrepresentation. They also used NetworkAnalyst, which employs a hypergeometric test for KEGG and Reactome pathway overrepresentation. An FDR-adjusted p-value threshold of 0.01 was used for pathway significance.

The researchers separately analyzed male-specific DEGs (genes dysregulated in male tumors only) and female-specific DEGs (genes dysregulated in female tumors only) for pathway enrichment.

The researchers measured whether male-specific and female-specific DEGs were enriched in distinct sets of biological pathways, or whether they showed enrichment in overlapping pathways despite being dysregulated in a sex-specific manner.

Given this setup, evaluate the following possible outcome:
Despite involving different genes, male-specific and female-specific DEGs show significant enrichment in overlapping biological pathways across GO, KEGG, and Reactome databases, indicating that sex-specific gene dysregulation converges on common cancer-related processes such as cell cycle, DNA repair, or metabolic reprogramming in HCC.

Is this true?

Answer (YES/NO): NO